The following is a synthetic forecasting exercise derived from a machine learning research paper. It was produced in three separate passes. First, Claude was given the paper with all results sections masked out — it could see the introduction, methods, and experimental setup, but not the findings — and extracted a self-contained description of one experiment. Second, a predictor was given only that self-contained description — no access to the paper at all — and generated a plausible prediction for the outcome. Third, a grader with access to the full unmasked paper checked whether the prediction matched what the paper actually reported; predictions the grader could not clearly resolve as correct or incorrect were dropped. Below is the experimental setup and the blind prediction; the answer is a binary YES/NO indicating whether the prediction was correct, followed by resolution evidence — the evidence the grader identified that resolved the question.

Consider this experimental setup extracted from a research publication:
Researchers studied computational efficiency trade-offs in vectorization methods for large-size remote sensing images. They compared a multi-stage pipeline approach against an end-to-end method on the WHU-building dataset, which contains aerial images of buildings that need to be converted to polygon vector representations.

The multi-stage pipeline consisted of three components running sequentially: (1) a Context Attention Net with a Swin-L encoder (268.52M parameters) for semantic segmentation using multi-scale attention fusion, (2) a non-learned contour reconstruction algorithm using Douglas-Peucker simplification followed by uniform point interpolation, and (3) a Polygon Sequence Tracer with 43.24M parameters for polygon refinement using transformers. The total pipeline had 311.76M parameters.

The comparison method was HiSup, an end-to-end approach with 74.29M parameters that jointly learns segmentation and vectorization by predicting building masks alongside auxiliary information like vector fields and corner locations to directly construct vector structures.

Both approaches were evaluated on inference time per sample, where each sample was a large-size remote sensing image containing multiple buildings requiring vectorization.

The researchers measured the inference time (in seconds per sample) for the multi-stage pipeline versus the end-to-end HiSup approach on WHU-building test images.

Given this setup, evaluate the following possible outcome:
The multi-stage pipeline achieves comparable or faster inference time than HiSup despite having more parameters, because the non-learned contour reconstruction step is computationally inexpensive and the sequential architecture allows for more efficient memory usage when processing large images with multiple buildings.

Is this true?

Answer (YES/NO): YES